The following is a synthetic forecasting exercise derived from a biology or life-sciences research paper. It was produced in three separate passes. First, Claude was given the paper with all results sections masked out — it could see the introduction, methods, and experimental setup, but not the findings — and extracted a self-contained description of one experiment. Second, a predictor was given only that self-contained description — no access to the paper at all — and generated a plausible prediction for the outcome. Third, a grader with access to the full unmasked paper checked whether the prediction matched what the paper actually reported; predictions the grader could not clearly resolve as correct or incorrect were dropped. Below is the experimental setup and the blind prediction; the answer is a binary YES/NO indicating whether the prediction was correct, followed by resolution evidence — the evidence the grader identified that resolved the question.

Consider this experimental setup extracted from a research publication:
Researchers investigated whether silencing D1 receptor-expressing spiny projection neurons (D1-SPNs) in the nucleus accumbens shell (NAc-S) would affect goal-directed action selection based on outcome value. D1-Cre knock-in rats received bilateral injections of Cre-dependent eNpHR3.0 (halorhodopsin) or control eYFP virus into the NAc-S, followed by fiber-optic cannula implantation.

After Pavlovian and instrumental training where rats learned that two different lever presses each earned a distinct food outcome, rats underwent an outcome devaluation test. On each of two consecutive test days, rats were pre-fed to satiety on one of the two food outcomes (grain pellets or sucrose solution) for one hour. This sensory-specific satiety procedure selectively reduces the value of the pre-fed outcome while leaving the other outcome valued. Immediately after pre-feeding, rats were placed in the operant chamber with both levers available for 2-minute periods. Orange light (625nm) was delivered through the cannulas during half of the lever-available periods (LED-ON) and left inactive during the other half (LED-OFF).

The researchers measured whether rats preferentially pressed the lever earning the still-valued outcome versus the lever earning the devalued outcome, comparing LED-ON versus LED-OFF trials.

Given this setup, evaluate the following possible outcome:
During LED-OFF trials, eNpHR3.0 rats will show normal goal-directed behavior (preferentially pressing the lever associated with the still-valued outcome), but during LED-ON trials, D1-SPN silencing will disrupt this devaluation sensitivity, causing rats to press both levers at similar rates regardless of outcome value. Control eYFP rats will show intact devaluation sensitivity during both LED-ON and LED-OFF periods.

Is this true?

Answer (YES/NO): NO